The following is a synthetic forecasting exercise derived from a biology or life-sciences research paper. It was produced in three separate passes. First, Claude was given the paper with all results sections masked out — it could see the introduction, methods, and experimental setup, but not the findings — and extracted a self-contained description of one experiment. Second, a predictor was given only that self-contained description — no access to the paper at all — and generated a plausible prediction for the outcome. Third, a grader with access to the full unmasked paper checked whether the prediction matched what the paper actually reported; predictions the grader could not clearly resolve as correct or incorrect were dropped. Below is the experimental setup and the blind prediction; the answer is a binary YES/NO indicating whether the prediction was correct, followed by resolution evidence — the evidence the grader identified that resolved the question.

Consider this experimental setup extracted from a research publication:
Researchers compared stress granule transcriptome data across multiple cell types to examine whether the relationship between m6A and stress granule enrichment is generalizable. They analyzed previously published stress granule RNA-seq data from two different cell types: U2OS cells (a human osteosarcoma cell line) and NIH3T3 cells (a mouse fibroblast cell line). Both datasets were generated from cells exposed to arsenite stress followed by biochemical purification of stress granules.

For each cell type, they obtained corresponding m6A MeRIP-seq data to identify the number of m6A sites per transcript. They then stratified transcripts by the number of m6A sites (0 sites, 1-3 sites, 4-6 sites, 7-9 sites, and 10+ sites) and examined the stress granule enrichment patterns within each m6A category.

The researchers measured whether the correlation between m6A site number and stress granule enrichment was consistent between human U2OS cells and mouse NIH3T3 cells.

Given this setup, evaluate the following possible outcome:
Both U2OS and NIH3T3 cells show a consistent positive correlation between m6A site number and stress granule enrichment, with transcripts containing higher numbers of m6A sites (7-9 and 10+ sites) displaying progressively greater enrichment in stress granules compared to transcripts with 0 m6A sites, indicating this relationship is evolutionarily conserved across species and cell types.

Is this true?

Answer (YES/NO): YES